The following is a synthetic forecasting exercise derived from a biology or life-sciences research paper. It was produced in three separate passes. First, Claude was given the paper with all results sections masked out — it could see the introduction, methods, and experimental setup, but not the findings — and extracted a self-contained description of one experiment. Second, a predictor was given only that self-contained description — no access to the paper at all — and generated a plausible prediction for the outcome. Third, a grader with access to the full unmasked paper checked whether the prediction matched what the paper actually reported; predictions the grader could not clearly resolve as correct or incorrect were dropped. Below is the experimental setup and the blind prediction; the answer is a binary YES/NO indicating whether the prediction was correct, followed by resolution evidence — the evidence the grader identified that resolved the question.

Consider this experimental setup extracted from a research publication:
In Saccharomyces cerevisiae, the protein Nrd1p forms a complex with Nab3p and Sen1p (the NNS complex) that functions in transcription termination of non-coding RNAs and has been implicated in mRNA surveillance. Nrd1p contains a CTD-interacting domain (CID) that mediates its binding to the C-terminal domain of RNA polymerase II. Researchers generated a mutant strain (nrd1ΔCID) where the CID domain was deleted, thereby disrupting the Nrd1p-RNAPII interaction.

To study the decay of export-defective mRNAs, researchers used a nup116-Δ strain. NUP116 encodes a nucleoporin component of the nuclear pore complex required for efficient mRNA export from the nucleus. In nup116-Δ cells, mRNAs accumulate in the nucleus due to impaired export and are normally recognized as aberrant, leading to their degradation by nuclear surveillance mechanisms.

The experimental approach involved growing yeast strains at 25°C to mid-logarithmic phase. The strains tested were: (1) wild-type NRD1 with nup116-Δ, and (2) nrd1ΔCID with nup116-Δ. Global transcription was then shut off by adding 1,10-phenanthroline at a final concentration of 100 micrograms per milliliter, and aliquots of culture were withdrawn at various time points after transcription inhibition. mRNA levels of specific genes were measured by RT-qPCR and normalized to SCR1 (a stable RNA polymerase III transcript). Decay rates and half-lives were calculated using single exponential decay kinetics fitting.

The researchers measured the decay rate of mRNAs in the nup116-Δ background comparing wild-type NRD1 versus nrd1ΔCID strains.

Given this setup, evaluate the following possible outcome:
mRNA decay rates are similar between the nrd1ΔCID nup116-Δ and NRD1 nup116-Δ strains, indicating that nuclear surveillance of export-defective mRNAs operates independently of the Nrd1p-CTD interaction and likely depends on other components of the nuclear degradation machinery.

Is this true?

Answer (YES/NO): YES